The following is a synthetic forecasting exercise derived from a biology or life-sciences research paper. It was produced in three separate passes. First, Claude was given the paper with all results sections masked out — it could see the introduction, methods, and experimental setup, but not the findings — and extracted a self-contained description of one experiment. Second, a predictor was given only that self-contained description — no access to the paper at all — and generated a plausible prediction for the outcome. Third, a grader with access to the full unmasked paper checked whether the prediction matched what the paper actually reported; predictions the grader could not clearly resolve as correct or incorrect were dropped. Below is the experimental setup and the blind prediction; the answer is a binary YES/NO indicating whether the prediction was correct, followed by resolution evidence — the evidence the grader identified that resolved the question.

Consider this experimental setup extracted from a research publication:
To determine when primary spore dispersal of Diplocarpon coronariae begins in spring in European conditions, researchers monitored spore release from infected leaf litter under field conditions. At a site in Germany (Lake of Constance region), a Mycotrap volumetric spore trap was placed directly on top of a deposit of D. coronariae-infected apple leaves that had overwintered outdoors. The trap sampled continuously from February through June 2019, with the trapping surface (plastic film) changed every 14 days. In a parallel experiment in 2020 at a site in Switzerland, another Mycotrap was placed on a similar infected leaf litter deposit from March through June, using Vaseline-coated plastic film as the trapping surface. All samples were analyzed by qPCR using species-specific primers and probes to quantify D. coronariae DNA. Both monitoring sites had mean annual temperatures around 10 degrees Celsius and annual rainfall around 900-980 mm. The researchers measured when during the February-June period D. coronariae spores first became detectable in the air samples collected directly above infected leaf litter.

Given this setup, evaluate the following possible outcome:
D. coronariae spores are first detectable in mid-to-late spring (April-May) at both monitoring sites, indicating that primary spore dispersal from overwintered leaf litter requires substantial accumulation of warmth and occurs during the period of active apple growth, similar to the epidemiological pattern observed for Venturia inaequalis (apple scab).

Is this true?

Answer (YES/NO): NO